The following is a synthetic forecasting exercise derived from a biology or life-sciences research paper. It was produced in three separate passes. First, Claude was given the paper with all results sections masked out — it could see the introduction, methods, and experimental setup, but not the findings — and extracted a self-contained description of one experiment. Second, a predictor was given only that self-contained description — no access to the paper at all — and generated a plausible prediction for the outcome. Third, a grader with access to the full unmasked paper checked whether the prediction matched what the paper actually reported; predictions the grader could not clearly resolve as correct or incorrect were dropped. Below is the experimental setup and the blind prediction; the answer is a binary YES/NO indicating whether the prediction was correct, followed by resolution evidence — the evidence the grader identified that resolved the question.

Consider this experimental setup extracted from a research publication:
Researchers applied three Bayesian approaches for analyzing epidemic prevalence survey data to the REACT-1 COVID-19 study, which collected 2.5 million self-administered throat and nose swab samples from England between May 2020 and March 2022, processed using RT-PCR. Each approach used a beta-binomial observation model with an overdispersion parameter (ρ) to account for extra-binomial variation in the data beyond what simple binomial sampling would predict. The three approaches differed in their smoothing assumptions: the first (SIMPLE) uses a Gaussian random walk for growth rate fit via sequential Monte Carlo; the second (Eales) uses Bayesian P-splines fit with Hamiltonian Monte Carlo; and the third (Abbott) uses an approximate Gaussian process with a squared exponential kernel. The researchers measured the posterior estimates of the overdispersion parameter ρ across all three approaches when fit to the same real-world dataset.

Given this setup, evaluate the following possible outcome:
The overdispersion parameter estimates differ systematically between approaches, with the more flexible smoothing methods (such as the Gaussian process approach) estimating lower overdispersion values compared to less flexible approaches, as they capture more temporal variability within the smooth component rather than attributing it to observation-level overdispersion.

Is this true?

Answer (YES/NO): NO